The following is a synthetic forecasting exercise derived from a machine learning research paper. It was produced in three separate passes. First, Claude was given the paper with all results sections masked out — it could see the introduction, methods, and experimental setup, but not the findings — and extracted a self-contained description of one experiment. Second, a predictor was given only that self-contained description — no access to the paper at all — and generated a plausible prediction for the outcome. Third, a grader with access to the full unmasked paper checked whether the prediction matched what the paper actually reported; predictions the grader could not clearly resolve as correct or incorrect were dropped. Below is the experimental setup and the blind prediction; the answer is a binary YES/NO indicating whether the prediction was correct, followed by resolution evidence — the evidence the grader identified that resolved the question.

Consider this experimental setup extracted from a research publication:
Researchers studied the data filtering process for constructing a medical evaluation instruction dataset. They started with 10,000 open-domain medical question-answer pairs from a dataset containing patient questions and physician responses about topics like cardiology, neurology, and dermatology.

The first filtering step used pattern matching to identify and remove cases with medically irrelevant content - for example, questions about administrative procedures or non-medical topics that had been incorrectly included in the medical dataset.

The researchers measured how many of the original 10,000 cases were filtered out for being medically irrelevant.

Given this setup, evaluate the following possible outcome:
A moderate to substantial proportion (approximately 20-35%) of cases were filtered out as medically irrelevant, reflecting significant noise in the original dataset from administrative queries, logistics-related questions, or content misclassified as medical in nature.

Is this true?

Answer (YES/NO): NO